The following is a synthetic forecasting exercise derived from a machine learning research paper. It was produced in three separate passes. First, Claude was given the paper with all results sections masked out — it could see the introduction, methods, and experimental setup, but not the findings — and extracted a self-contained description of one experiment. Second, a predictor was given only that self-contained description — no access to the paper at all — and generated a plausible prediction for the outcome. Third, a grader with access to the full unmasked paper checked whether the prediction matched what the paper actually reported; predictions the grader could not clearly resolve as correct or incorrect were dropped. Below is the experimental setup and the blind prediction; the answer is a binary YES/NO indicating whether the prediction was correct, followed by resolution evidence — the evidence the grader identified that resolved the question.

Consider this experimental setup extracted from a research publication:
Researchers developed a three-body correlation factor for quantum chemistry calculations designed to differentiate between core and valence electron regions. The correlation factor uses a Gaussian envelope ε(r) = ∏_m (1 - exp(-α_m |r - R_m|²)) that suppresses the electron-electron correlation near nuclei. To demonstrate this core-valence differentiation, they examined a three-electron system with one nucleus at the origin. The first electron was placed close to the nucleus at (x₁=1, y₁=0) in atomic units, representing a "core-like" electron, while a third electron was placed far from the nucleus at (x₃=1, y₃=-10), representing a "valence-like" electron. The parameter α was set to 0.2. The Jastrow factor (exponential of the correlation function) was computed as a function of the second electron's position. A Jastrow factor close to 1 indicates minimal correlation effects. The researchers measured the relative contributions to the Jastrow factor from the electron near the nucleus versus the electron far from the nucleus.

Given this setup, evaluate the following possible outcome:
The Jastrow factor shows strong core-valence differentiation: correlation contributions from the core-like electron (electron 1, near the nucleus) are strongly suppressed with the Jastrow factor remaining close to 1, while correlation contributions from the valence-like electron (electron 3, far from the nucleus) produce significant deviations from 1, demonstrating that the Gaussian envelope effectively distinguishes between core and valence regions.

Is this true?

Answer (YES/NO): YES